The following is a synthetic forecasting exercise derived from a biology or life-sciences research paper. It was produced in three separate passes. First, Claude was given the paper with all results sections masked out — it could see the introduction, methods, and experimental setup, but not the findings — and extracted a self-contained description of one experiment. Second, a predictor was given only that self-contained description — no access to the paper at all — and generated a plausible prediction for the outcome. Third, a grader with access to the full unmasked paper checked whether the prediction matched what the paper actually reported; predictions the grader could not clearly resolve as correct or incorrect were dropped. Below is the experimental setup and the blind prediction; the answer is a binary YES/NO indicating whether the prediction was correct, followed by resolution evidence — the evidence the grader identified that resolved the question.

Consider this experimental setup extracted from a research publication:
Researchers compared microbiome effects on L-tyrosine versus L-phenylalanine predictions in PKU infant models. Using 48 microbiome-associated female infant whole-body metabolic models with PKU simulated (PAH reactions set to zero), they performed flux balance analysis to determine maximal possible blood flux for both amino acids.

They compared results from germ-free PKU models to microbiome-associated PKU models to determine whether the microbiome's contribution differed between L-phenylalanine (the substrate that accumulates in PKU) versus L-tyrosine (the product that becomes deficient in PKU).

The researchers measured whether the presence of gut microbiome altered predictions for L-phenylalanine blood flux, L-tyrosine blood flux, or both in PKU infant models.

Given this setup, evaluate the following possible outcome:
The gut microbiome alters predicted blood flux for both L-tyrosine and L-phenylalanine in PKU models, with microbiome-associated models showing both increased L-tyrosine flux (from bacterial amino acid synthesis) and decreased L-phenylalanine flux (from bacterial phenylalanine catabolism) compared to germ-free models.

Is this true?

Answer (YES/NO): NO